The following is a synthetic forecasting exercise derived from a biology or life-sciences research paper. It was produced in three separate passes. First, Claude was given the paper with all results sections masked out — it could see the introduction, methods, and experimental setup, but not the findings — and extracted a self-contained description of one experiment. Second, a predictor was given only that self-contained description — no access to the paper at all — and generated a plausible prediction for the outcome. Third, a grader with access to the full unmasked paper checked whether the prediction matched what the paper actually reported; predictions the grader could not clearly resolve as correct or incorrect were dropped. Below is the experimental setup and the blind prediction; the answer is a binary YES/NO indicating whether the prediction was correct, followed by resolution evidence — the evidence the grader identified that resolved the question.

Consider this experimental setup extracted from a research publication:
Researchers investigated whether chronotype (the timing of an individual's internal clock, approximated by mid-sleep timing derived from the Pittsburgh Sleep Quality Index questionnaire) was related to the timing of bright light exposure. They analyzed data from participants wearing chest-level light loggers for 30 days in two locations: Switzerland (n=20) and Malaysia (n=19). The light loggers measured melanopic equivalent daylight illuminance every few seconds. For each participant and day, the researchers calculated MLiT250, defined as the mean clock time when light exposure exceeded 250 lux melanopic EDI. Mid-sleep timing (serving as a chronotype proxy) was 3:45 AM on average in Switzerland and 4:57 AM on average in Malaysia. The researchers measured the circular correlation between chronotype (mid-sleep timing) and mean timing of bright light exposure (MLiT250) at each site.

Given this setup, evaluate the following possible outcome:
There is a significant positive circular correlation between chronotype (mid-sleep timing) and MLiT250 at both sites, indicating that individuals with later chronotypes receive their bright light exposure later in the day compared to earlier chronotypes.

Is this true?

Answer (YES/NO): NO